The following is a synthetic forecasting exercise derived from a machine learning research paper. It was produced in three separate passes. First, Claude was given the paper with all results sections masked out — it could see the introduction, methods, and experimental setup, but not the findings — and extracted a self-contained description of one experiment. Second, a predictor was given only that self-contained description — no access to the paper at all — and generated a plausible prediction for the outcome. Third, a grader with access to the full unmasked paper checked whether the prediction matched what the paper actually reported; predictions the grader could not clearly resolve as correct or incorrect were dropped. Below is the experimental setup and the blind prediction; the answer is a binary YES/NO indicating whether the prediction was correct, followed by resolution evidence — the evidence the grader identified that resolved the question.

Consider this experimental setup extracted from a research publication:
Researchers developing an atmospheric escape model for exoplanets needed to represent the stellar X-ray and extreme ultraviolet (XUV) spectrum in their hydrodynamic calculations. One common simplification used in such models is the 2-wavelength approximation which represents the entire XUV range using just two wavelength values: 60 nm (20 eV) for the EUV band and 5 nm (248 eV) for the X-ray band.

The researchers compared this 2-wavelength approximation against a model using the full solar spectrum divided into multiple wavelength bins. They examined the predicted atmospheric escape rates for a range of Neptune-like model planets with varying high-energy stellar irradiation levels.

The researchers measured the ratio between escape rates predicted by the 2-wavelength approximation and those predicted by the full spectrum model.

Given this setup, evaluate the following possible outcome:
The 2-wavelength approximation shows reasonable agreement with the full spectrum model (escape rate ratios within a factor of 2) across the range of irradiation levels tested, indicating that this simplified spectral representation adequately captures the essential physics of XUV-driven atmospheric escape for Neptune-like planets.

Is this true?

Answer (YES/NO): YES